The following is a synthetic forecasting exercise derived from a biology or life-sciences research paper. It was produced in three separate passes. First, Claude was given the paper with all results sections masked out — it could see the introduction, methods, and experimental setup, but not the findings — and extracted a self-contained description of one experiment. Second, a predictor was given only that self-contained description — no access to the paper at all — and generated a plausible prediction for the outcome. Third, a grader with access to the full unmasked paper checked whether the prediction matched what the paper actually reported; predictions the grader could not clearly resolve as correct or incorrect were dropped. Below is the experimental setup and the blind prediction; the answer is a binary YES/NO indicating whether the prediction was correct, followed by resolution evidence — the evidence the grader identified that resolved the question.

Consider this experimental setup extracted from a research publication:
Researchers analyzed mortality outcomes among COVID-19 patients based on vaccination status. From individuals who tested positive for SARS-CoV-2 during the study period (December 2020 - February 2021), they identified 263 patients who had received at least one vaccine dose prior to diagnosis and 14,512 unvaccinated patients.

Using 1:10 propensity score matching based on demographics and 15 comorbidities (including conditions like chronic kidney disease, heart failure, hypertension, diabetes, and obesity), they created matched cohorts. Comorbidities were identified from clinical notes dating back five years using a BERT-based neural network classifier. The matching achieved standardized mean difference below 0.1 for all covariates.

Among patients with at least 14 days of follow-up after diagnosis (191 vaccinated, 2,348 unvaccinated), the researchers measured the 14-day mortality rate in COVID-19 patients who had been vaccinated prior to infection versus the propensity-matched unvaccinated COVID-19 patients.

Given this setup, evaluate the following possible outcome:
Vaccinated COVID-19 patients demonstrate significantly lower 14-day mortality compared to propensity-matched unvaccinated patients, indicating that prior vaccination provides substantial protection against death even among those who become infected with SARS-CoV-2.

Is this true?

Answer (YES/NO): NO